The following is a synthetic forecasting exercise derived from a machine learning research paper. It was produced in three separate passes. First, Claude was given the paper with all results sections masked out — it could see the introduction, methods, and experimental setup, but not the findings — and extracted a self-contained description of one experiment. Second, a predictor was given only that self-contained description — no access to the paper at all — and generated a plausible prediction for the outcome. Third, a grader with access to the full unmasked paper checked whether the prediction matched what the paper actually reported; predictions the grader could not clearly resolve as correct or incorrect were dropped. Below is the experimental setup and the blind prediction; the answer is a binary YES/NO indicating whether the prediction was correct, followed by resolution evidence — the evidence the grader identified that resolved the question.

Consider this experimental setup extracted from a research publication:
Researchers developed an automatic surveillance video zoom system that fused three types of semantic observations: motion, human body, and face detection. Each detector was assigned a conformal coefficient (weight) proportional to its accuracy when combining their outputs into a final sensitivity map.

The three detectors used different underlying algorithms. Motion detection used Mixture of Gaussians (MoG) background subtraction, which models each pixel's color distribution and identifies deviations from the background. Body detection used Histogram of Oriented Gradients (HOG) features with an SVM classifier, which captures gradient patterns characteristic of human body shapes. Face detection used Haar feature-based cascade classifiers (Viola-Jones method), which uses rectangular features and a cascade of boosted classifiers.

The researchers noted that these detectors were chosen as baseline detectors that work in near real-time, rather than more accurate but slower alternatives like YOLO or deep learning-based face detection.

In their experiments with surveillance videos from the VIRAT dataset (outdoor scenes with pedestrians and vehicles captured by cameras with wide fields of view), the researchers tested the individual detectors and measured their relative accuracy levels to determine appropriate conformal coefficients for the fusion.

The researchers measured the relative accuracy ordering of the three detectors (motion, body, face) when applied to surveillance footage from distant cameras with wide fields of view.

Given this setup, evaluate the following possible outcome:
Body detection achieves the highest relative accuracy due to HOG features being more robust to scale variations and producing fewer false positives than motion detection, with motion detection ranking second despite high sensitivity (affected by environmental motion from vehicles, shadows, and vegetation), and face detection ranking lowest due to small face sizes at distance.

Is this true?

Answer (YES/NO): YES